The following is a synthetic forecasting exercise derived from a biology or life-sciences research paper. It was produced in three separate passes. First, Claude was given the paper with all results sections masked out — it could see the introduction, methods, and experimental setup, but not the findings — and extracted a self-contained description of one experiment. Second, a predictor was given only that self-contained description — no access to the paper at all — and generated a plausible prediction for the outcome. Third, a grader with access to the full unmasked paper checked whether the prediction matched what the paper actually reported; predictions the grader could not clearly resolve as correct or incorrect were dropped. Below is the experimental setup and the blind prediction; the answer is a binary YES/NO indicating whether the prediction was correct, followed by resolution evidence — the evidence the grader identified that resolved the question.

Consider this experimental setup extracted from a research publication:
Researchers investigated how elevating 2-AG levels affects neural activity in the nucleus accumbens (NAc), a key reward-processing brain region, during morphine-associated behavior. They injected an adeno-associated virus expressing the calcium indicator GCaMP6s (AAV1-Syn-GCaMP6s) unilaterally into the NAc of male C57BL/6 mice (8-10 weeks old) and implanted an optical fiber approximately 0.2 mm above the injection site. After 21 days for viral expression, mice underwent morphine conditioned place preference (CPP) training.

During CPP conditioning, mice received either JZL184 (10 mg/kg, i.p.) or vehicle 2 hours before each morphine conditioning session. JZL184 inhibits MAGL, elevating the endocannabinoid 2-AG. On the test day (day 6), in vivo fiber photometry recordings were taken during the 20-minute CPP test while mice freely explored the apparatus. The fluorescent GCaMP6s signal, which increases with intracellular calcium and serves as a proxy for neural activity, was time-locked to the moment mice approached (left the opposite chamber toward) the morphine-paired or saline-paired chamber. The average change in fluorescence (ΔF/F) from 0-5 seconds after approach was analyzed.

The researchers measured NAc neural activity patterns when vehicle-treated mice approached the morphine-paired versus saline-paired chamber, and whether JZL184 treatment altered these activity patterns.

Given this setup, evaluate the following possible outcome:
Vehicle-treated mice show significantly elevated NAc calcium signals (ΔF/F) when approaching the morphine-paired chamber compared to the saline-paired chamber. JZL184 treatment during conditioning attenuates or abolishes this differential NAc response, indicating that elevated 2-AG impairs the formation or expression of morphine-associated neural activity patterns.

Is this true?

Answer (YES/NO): YES